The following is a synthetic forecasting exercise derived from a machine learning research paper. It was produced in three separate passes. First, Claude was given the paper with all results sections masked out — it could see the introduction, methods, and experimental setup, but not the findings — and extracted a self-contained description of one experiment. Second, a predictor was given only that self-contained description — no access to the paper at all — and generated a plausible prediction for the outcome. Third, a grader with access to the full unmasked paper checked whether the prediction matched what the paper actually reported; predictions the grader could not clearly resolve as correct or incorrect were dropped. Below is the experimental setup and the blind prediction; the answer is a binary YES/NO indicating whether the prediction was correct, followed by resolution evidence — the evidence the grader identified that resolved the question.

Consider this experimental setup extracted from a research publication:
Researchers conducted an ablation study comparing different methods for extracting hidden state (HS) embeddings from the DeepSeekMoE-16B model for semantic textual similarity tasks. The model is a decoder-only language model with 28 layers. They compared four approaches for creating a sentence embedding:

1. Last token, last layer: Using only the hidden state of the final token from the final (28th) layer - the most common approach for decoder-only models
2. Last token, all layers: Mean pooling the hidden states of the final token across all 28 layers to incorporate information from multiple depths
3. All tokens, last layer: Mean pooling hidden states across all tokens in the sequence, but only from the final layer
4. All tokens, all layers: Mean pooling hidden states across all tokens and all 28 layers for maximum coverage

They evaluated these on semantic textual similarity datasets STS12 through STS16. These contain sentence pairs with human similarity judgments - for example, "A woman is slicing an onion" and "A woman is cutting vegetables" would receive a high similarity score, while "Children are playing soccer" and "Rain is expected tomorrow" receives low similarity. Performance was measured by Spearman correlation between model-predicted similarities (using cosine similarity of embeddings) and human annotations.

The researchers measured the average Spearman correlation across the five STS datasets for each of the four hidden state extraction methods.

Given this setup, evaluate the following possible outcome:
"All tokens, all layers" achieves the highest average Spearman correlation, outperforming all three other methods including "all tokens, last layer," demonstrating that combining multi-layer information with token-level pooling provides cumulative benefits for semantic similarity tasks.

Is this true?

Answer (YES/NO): NO